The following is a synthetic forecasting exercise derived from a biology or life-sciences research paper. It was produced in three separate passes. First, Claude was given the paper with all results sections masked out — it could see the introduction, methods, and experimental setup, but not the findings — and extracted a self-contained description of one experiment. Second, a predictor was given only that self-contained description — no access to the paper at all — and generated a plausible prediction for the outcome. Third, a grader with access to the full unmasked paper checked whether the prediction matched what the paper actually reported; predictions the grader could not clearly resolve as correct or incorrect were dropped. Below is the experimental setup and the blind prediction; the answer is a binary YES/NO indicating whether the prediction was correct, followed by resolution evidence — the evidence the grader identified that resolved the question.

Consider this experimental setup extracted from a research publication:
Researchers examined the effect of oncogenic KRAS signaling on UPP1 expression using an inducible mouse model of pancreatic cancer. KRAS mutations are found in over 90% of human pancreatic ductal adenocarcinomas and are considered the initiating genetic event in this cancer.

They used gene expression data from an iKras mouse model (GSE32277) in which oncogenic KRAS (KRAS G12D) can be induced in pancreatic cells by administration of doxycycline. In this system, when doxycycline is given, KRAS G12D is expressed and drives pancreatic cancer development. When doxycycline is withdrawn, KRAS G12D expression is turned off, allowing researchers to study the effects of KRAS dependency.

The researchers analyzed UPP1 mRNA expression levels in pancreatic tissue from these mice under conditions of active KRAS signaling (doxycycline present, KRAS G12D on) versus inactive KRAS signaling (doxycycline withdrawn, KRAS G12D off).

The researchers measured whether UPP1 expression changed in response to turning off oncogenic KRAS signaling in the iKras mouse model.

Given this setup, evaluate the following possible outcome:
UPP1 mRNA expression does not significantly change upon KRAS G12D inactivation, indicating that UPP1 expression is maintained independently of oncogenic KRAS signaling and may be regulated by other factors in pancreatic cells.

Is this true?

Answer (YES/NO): NO